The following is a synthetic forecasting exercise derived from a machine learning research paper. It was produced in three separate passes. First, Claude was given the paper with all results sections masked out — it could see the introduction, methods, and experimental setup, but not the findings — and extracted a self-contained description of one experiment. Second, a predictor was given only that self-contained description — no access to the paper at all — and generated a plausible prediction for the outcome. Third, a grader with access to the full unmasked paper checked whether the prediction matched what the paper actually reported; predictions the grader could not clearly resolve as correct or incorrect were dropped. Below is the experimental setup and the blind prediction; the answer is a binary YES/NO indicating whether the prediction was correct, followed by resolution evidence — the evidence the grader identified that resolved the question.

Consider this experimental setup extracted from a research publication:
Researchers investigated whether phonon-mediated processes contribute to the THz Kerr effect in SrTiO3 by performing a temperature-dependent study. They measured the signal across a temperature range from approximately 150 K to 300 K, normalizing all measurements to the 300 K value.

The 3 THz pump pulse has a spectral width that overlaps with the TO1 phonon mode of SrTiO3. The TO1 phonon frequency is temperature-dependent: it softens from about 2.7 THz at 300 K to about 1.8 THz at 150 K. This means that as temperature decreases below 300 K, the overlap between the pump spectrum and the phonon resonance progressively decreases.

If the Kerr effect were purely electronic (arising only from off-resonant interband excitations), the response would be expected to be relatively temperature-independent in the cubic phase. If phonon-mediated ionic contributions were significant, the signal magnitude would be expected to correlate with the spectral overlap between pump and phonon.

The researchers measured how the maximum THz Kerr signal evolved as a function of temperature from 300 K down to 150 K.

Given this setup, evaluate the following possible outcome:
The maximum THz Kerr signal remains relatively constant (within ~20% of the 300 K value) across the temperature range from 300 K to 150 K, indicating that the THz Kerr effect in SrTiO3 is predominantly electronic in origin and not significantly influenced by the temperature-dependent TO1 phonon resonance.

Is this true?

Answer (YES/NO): NO